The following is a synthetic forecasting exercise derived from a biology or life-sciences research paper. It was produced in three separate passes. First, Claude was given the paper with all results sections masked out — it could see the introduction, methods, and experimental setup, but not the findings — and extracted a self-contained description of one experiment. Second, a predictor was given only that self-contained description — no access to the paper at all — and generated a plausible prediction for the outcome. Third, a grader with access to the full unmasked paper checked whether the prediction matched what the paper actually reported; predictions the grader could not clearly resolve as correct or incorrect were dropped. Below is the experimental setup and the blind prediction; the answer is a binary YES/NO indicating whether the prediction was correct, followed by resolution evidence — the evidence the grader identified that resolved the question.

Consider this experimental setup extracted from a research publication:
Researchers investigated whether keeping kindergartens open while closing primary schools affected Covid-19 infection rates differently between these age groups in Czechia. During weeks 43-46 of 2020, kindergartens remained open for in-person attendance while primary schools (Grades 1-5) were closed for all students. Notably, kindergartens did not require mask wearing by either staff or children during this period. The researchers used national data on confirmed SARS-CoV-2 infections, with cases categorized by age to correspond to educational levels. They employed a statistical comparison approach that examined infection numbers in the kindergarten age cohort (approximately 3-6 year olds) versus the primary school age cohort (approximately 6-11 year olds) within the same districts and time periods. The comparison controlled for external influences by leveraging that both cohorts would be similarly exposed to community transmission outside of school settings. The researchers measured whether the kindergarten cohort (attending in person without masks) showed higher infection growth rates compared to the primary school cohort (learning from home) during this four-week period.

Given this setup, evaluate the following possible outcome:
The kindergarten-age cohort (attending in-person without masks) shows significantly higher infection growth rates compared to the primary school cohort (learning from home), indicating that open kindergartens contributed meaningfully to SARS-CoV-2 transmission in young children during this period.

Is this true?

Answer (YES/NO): YES